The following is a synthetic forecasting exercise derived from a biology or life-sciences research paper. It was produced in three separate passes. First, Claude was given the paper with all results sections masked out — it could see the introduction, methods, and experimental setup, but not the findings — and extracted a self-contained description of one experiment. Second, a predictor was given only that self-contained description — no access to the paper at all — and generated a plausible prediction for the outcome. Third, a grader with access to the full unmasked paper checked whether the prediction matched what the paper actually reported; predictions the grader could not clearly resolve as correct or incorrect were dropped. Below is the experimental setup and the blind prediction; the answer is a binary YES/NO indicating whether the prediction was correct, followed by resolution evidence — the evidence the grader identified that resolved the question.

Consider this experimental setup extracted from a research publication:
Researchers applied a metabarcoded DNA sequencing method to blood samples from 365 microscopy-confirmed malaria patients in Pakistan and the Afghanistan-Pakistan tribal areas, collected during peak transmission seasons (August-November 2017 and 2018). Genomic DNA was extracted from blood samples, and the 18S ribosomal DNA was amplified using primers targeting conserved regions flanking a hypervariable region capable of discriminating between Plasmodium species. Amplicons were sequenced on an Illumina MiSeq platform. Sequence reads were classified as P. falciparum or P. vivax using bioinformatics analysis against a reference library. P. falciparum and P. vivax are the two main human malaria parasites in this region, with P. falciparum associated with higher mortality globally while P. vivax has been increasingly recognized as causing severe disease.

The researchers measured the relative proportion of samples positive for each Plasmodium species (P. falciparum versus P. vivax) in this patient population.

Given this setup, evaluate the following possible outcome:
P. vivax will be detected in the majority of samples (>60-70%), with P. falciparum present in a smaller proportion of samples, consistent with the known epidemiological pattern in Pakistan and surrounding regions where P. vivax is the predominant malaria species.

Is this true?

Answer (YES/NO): YES